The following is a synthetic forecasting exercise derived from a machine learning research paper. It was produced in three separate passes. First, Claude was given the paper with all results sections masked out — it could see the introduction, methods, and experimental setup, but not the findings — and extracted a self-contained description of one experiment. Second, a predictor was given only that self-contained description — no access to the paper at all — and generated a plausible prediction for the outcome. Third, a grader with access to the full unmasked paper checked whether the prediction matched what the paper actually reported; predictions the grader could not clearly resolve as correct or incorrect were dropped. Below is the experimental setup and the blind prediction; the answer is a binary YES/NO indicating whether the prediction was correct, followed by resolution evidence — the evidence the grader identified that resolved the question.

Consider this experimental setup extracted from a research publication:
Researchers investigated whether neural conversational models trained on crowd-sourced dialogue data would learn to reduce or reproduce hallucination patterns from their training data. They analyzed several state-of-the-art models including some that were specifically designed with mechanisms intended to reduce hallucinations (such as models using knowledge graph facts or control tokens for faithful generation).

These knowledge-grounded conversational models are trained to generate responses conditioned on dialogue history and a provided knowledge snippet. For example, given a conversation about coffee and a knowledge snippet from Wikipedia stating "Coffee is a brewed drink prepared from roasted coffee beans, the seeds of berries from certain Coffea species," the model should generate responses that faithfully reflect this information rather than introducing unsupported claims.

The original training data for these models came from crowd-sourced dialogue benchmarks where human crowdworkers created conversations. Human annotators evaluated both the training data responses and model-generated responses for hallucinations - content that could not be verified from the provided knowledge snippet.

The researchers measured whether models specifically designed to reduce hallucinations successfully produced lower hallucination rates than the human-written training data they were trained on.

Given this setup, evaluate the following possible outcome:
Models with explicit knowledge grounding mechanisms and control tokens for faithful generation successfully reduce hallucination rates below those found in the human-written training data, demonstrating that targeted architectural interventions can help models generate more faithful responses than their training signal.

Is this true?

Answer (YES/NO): NO